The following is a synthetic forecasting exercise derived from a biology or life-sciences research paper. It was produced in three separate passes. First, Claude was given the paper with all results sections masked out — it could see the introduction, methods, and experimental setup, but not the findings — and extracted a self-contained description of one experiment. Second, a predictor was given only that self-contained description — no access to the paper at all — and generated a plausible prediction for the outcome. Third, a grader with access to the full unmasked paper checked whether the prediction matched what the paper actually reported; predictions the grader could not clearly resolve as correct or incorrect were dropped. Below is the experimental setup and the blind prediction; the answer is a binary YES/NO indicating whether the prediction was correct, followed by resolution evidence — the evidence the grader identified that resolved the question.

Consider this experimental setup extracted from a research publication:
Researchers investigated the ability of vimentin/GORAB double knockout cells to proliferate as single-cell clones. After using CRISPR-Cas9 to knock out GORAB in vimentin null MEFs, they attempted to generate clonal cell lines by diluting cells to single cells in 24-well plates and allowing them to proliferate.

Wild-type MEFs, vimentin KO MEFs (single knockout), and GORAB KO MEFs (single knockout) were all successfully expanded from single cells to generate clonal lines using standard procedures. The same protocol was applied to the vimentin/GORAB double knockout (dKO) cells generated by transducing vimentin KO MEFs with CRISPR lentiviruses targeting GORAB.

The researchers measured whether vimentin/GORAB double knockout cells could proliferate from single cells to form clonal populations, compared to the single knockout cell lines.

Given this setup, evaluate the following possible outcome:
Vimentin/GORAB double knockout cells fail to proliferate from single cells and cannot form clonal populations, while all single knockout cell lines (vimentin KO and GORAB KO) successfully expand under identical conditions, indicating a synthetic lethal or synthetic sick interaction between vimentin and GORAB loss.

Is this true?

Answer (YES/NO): YES